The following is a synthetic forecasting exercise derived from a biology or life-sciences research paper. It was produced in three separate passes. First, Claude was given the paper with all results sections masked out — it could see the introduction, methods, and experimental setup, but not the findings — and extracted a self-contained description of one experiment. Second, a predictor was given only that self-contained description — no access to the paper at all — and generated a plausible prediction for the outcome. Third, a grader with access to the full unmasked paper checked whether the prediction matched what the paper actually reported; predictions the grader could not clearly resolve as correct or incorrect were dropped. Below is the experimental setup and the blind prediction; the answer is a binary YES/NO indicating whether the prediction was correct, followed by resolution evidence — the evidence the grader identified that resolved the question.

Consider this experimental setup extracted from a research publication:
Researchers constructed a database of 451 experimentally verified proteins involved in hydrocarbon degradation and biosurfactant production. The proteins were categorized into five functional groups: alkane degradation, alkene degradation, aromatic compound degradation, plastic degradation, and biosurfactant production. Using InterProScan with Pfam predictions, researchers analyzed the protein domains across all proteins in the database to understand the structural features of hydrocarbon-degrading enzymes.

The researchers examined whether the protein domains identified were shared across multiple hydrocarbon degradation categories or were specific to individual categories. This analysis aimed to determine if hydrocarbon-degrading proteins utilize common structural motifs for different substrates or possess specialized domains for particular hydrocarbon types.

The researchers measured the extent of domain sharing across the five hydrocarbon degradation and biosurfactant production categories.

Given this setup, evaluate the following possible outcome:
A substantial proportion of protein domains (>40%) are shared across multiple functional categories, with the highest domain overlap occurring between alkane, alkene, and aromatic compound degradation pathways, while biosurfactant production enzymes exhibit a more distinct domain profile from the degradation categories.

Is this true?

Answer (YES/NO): NO